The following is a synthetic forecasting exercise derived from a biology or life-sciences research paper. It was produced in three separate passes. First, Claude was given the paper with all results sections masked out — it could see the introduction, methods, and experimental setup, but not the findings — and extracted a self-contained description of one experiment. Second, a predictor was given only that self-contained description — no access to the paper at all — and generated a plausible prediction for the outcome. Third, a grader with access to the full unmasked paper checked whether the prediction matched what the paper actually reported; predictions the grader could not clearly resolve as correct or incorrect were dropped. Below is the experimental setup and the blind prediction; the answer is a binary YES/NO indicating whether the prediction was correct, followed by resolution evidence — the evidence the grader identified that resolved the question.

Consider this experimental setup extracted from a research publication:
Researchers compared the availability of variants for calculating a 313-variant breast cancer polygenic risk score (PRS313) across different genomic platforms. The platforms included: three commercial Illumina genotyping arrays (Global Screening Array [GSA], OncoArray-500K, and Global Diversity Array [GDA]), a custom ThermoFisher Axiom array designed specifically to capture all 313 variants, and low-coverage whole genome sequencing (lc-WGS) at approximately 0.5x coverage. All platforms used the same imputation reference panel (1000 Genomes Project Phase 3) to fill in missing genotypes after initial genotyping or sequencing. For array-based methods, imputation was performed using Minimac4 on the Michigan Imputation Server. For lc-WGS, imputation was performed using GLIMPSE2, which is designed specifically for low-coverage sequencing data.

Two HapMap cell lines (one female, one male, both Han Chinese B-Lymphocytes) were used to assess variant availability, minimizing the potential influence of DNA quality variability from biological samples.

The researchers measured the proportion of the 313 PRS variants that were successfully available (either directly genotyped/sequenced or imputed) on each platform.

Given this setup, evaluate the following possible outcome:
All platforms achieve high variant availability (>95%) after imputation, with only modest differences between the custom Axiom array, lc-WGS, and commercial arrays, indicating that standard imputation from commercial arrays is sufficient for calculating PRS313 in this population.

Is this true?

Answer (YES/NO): NO